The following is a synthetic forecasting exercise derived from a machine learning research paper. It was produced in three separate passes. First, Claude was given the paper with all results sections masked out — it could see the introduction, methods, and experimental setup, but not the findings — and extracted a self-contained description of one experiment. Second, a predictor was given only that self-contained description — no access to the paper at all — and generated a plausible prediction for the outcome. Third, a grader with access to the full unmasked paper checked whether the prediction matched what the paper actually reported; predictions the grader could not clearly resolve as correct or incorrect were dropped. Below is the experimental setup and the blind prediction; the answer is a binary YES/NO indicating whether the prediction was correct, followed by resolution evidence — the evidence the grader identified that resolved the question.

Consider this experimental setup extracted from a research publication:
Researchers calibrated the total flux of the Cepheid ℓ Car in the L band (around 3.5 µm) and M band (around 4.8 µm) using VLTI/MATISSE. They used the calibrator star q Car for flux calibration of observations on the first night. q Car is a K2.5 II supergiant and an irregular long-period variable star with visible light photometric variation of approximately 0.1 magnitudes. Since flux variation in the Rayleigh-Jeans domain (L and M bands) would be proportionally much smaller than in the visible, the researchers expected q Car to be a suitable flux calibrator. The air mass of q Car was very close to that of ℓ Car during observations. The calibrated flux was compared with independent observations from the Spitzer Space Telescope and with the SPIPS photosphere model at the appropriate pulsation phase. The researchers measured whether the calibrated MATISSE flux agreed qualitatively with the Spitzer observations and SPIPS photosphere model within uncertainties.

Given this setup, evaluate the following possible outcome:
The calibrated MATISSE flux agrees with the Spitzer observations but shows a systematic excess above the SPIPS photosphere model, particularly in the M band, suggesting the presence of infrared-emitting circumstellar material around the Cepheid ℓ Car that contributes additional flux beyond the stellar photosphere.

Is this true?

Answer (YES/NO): NO